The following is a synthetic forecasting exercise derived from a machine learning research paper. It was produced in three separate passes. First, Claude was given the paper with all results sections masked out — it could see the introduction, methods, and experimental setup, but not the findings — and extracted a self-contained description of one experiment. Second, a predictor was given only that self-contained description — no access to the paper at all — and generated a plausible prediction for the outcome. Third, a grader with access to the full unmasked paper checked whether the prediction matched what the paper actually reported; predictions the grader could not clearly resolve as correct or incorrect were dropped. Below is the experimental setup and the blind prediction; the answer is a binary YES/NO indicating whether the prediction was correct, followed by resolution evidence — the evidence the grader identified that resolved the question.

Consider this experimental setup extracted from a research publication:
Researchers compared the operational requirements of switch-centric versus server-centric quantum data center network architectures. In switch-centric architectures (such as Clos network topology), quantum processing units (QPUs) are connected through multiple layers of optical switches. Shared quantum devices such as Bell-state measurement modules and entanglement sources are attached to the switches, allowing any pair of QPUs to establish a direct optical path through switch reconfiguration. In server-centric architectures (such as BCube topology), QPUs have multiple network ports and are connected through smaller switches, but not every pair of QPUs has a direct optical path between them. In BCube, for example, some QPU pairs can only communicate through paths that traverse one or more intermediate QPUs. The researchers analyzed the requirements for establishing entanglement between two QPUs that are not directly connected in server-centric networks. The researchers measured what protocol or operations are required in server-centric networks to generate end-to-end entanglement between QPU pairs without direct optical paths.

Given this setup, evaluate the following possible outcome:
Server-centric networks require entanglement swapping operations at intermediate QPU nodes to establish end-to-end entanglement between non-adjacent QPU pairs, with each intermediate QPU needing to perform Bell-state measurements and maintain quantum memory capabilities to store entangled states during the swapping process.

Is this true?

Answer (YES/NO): NO